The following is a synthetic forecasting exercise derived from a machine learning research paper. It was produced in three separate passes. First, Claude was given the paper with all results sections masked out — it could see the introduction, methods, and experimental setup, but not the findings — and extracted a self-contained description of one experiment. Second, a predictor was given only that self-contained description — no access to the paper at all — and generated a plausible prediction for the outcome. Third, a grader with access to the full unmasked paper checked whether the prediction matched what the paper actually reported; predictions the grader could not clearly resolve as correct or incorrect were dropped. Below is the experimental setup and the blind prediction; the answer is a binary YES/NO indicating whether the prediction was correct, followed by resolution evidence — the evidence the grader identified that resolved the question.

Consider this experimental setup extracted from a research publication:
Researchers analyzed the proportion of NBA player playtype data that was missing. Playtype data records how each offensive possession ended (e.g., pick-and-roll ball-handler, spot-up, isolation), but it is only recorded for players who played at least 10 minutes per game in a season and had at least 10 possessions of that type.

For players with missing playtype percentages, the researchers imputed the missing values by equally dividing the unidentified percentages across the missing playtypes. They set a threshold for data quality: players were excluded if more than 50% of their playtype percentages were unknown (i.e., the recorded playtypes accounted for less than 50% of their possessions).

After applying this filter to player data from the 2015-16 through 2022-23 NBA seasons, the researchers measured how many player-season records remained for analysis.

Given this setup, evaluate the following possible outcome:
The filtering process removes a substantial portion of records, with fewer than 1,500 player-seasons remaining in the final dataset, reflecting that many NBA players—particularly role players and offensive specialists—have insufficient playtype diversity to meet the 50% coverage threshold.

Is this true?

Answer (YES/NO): NO